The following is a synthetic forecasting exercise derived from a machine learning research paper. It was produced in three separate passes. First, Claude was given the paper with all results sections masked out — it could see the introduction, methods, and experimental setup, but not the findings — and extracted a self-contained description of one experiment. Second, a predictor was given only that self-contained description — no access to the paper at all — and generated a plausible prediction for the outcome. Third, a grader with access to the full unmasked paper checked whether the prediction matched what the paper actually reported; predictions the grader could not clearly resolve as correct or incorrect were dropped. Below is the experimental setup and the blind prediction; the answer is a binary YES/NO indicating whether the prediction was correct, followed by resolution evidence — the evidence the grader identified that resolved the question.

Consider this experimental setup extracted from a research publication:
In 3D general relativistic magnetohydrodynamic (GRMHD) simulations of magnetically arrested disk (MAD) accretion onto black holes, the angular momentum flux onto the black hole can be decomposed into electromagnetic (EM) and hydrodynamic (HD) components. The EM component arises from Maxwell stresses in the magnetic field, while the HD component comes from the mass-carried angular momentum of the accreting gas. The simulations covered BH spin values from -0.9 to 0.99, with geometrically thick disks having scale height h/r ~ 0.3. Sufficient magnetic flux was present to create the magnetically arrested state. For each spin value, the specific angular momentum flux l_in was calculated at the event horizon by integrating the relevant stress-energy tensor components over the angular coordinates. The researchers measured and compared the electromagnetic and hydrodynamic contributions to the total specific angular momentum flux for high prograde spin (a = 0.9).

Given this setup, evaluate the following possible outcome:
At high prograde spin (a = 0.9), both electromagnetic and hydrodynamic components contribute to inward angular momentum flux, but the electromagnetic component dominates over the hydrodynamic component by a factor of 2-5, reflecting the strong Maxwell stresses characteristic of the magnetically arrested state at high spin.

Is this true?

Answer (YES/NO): NO